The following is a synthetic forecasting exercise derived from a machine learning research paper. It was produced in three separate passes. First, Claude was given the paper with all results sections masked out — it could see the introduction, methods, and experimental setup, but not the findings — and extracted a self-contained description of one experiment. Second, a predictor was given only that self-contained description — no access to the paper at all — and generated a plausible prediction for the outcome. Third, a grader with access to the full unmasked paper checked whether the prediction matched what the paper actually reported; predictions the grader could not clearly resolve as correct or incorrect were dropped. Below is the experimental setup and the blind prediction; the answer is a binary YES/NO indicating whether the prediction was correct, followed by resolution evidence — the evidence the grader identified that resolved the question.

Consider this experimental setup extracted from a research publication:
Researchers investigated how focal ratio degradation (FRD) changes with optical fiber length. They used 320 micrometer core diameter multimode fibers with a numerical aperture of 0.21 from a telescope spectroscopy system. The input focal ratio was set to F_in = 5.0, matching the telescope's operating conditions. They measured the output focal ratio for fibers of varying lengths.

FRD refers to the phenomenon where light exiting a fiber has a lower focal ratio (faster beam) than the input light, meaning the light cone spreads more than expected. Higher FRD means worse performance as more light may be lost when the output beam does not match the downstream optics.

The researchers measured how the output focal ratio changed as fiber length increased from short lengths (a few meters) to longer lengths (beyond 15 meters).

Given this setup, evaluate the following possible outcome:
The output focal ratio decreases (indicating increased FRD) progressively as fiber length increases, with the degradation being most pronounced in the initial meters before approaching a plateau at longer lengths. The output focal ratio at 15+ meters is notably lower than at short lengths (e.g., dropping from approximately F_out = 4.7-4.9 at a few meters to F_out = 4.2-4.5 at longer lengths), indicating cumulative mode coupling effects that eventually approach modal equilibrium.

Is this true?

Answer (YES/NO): NO